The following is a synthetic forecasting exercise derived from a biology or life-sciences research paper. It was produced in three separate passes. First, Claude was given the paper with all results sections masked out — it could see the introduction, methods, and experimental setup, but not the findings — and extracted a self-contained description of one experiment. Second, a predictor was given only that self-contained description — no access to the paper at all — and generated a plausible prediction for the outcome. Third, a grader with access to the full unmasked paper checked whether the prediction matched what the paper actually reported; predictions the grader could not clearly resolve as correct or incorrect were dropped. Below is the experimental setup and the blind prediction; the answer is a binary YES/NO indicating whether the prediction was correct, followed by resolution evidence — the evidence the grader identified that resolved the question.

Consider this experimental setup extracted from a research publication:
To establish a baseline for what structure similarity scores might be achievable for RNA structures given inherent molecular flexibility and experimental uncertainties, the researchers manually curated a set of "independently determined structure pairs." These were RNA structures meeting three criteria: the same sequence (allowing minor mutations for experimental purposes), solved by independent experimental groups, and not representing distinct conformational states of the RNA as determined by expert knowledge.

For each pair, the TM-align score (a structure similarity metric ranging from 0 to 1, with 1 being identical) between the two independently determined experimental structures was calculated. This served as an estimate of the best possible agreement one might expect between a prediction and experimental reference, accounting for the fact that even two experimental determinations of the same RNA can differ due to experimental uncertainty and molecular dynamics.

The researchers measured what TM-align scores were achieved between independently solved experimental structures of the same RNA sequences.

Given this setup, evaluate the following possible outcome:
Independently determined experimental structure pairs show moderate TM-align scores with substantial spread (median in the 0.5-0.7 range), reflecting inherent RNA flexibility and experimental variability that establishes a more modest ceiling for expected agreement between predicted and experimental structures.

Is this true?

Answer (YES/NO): NO